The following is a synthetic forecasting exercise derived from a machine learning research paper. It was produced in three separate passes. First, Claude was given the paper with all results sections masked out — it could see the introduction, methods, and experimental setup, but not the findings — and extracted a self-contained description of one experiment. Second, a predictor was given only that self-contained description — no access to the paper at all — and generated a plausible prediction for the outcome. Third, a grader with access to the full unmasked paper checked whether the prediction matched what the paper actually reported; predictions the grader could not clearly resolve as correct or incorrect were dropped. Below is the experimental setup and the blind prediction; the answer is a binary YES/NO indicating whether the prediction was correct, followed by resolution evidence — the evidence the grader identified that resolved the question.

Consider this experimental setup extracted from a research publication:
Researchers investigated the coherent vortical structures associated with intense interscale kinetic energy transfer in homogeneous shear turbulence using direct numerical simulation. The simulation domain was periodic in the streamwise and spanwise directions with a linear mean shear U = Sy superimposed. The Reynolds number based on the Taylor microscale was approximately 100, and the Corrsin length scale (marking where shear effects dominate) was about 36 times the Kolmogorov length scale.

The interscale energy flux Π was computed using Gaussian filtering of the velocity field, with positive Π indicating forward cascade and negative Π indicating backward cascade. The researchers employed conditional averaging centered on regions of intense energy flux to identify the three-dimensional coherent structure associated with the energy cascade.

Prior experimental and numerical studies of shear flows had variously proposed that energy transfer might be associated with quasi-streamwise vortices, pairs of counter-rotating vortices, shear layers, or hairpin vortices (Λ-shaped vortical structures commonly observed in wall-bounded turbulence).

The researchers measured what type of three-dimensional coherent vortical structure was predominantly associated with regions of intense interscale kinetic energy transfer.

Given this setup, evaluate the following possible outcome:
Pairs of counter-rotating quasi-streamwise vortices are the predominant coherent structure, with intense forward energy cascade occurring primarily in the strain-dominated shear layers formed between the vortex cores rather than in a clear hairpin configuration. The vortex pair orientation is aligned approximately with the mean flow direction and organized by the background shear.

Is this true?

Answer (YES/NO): NO